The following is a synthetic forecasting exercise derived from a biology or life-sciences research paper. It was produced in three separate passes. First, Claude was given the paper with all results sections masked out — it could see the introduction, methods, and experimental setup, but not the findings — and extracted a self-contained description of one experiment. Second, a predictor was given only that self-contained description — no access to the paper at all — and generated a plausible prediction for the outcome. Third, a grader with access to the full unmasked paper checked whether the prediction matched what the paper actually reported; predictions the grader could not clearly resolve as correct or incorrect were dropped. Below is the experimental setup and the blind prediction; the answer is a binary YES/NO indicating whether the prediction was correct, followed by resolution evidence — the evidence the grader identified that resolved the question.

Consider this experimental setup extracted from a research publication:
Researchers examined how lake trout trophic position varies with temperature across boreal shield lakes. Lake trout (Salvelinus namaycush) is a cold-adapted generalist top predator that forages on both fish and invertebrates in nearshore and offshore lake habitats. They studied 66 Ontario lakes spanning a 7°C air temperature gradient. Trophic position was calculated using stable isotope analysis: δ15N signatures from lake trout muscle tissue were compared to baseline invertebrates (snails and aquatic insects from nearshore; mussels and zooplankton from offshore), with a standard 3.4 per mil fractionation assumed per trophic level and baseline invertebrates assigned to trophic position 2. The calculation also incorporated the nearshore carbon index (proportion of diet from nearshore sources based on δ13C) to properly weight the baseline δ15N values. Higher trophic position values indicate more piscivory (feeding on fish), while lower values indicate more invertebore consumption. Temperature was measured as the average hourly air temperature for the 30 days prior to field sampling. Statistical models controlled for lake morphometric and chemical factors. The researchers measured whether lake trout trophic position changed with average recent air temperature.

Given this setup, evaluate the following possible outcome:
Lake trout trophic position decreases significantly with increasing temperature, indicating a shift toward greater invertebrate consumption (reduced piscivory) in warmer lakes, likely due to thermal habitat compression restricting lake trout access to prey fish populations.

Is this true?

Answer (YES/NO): NO